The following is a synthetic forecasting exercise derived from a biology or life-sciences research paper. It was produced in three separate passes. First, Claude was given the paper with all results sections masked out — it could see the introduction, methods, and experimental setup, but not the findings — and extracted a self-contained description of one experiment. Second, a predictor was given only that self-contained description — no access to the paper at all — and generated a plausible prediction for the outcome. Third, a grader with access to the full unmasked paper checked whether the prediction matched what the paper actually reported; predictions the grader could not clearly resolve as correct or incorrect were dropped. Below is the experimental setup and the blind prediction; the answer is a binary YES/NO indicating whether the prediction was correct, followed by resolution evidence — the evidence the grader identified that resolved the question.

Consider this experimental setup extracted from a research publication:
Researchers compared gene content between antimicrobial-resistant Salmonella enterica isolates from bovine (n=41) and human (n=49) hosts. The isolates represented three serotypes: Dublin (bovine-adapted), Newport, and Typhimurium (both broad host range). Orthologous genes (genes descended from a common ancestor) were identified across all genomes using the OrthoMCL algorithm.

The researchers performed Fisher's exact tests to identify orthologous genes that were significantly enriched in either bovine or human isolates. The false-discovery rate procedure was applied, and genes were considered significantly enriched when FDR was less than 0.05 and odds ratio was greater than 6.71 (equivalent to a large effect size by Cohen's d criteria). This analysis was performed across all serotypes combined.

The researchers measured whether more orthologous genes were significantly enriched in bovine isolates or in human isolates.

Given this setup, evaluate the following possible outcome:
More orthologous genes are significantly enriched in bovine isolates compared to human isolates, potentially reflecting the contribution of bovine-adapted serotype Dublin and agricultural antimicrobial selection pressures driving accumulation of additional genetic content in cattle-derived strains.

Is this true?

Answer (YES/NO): NO